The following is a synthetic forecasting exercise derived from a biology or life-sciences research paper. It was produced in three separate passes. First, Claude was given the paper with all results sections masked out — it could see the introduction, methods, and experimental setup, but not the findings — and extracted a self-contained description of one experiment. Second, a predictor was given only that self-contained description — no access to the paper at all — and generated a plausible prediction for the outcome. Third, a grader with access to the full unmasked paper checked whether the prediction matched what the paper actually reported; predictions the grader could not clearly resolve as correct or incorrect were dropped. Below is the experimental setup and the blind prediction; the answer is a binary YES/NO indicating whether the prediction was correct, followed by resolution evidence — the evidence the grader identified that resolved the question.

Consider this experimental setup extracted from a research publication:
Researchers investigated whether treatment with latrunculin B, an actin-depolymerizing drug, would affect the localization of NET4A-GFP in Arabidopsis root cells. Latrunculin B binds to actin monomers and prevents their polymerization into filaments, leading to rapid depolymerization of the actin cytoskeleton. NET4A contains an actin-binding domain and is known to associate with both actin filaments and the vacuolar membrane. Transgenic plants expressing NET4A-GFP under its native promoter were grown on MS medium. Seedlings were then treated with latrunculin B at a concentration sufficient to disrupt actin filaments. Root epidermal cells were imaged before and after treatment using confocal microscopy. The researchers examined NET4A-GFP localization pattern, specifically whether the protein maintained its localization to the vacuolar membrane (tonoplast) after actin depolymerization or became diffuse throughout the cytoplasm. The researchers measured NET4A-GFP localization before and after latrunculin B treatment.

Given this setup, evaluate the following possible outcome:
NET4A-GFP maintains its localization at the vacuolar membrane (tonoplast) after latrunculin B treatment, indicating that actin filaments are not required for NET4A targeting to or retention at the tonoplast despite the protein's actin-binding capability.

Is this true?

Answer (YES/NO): YES